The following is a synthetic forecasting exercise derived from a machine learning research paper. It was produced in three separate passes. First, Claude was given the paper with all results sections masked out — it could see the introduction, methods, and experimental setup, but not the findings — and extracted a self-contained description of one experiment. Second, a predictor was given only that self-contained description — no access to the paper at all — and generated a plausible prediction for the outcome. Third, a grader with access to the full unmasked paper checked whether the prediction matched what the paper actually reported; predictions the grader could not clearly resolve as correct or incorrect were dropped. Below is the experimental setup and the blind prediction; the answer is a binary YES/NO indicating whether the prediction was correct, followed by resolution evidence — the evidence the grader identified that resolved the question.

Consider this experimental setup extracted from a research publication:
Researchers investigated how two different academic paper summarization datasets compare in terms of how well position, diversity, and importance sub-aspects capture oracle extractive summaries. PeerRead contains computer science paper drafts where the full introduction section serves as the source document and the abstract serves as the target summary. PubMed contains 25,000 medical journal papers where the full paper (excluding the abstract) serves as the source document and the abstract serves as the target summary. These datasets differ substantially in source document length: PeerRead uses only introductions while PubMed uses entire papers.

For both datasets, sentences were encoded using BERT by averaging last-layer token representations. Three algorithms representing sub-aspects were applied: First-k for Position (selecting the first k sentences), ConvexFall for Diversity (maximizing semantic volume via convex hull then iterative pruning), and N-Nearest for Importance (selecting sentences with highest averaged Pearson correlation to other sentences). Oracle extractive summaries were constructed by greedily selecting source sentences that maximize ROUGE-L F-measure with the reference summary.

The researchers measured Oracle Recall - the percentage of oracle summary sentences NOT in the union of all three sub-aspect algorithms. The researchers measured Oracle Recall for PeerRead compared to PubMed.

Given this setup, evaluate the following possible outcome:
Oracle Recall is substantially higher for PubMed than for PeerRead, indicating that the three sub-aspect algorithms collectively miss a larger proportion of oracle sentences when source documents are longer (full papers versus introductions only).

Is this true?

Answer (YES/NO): YES